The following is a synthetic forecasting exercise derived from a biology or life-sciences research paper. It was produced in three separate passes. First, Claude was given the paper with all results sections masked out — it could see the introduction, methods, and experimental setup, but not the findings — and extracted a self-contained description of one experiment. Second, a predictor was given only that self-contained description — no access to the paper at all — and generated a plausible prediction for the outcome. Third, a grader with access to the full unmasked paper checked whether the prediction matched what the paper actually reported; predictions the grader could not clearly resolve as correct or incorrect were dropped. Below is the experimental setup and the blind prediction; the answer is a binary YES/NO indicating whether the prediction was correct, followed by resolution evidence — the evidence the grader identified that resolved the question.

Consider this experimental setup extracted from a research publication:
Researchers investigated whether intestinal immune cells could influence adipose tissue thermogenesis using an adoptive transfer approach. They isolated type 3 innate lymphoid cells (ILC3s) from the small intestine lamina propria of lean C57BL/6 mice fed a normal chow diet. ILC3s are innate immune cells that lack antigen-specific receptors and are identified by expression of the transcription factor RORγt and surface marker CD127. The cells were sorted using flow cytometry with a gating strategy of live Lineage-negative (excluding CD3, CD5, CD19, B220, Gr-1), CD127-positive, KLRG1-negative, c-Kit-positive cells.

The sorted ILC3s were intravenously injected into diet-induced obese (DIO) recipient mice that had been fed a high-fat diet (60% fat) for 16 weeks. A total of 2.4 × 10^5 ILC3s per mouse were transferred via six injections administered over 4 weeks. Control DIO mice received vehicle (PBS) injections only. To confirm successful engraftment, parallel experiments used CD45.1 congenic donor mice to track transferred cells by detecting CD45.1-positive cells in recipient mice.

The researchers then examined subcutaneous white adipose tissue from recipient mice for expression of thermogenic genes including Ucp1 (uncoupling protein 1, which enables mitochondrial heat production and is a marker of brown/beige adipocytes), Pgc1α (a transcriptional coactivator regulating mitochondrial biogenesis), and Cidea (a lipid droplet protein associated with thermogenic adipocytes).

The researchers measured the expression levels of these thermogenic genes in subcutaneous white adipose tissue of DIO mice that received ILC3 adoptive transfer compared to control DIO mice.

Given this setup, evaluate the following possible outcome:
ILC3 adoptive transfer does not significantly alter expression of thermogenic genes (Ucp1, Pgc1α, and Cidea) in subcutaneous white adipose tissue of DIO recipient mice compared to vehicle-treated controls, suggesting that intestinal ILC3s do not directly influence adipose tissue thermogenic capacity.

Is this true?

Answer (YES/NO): NO